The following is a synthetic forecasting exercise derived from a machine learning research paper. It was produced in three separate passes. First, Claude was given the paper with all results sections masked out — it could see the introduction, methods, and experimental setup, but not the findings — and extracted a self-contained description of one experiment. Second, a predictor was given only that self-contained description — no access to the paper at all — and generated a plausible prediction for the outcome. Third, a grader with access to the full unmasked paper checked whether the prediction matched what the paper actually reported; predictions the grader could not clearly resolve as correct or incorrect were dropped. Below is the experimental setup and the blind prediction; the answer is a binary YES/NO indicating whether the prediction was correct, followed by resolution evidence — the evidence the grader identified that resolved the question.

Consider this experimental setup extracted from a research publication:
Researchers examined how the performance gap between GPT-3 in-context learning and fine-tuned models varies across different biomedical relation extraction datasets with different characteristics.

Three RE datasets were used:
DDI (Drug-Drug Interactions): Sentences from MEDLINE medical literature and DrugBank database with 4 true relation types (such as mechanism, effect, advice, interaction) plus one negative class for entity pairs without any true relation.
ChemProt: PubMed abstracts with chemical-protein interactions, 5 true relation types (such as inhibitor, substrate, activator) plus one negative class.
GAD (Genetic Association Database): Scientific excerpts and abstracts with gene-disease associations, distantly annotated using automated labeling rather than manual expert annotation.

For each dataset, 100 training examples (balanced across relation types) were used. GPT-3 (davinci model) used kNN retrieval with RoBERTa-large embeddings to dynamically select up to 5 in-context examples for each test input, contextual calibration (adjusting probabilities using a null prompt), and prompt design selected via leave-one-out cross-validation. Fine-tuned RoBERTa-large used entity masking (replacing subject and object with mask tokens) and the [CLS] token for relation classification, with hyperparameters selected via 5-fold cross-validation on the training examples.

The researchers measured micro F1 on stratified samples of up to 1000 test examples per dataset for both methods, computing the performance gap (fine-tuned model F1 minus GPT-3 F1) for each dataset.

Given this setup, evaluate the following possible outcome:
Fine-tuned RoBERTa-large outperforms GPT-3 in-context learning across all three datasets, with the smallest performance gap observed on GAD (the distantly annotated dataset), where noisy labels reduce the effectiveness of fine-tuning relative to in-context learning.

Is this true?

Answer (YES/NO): YES